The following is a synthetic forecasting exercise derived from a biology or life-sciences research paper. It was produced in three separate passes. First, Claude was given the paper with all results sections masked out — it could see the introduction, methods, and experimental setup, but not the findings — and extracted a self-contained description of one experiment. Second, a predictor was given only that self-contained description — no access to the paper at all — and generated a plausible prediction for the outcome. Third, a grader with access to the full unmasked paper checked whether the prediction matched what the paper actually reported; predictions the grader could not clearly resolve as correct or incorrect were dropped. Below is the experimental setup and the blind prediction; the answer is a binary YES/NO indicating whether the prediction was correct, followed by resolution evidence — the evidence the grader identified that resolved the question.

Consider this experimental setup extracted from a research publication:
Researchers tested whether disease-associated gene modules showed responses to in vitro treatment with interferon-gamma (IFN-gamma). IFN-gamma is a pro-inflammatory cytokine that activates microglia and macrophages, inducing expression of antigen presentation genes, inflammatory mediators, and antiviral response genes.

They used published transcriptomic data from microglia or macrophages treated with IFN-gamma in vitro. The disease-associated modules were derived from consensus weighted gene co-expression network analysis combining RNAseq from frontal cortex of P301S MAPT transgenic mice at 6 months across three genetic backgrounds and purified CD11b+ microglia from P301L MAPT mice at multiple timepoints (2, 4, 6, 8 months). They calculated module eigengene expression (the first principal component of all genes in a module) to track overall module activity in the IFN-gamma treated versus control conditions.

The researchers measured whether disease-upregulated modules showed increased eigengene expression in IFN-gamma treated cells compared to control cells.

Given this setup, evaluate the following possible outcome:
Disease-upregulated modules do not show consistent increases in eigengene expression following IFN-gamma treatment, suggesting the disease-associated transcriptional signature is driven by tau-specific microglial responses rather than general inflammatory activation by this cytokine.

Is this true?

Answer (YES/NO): YES